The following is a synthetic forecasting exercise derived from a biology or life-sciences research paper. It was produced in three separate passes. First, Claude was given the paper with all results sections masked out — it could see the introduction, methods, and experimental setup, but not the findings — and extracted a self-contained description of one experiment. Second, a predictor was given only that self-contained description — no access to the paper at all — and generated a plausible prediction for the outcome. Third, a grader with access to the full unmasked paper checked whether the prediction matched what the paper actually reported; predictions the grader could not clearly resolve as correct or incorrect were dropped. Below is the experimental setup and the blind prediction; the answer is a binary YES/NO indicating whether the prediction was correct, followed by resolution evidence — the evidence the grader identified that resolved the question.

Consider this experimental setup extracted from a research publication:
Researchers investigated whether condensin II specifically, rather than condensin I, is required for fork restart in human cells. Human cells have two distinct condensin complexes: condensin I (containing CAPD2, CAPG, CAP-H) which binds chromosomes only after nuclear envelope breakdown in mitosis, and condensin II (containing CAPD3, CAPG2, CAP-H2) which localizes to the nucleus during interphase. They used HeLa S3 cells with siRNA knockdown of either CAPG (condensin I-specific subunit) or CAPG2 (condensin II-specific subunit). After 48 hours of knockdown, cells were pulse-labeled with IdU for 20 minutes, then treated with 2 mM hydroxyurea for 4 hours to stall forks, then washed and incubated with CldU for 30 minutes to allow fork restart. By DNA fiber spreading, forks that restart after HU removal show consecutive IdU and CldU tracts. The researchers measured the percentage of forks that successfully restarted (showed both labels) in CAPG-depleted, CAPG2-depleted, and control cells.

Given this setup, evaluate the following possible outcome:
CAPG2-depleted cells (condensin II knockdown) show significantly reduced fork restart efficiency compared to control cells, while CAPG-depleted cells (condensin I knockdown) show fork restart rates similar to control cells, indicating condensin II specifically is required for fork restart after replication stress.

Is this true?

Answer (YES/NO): YES